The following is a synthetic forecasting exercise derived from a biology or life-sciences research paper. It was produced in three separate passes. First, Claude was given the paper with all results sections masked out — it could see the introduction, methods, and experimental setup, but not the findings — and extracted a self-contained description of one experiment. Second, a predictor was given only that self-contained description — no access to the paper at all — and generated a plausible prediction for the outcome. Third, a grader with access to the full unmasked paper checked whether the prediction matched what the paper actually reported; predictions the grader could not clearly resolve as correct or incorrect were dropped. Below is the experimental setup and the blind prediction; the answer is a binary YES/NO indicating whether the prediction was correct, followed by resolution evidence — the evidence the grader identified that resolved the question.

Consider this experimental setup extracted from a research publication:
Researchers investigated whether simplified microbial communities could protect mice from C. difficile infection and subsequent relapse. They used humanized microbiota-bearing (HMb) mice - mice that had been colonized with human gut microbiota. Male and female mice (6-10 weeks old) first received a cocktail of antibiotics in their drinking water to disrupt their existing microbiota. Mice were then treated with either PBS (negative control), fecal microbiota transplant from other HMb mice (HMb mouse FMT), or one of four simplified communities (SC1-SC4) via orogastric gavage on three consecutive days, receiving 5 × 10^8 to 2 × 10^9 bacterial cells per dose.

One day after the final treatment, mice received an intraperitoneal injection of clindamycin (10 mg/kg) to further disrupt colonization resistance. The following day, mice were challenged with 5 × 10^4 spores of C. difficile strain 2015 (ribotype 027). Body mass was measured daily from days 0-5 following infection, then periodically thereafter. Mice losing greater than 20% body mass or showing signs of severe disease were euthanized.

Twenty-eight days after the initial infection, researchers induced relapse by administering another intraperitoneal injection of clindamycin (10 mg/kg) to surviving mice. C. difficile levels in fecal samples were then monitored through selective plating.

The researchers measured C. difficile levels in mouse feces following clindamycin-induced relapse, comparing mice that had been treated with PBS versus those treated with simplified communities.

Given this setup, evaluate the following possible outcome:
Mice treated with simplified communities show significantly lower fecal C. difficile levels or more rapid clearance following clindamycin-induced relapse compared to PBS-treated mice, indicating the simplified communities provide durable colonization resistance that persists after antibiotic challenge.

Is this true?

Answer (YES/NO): YES